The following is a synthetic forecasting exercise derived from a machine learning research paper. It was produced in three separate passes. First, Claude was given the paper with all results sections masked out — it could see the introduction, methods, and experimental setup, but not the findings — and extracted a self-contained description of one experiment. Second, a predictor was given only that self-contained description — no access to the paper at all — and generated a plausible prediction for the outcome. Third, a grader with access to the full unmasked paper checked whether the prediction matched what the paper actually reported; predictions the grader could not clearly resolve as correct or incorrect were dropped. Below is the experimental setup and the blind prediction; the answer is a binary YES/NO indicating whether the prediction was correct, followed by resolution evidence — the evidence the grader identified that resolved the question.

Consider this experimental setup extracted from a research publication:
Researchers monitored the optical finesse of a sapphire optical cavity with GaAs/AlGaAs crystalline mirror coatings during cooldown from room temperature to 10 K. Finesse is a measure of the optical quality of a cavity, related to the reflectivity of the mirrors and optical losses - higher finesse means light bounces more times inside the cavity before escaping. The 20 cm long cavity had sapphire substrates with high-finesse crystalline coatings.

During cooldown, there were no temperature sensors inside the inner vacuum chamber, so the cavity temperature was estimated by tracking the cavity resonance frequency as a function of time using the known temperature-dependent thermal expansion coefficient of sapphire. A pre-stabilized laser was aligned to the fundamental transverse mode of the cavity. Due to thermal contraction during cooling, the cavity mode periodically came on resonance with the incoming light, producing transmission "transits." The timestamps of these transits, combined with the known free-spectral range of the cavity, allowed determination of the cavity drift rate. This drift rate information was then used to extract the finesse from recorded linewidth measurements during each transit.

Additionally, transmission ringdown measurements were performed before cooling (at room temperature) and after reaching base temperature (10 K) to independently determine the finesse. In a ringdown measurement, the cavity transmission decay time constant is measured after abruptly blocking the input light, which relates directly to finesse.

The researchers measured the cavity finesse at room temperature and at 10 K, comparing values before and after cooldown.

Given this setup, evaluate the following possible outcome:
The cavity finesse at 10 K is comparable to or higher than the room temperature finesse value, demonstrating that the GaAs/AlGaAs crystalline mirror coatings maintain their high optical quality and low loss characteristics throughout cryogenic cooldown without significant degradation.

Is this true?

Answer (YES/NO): YES